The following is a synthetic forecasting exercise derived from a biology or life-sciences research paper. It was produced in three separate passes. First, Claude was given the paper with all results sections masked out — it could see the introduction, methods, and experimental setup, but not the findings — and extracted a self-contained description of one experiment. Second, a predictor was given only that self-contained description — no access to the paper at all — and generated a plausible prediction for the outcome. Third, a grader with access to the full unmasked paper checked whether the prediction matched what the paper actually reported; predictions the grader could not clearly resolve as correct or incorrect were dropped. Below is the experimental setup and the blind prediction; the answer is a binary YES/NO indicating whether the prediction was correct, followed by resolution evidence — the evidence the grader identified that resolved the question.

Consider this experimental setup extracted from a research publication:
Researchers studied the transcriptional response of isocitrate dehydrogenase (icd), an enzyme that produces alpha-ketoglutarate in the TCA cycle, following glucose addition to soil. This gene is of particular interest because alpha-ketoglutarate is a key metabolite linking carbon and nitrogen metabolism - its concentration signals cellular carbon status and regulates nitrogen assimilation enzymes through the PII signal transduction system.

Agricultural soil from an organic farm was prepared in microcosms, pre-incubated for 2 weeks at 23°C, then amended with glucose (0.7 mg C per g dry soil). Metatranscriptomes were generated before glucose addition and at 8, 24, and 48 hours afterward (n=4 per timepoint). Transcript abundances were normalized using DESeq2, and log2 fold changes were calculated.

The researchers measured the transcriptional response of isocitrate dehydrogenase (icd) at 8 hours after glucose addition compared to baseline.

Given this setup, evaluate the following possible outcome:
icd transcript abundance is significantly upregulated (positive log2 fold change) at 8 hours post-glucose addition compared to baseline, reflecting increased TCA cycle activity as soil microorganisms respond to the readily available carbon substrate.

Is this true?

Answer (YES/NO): YES